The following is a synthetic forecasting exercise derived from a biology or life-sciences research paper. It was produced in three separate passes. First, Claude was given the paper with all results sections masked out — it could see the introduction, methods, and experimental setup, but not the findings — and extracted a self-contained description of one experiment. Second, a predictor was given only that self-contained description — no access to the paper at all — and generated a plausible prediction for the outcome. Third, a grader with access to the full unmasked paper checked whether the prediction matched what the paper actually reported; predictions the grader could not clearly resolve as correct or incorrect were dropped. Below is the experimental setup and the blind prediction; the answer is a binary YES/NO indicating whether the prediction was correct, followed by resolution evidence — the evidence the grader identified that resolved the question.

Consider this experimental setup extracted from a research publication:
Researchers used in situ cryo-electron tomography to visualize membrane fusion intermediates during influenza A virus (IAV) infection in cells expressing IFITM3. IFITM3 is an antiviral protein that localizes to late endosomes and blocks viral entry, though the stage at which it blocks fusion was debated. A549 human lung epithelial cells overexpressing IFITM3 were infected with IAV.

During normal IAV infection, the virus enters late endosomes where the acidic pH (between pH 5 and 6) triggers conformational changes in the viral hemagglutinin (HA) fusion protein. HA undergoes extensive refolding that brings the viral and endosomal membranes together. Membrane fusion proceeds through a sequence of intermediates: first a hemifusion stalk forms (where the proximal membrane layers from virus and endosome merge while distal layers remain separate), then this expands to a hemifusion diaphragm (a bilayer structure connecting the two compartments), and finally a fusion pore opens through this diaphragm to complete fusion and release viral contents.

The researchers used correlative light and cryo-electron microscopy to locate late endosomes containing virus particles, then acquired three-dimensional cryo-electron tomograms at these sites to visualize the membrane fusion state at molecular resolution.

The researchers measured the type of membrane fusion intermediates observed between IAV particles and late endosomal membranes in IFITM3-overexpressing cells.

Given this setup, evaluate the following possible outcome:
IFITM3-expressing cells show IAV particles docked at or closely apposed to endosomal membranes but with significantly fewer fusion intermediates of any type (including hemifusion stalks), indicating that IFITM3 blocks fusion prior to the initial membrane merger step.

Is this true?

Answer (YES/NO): NO